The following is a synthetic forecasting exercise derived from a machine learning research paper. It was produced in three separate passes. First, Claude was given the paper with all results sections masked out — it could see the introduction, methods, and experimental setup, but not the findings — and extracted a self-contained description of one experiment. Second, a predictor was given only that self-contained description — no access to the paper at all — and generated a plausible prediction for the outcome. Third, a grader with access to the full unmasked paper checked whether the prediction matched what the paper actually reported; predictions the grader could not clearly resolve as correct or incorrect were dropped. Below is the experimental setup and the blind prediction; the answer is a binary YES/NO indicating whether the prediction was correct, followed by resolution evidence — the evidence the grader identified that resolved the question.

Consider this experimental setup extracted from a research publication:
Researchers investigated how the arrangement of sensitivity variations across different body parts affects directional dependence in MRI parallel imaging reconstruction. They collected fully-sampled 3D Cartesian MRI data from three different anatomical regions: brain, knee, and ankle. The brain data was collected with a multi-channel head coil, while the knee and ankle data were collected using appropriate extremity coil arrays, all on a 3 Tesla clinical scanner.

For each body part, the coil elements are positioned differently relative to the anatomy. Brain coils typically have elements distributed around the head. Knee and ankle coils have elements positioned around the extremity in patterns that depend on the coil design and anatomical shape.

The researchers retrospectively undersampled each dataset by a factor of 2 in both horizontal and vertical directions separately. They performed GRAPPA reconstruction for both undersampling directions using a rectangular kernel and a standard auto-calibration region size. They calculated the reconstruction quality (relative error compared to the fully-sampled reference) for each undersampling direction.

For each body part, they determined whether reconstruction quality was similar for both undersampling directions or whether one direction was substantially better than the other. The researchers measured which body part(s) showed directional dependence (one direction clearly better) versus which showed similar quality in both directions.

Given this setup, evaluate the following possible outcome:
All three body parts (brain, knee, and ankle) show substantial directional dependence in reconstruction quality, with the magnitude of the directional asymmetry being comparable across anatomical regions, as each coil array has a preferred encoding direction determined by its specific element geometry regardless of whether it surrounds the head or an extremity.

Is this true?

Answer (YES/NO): NO